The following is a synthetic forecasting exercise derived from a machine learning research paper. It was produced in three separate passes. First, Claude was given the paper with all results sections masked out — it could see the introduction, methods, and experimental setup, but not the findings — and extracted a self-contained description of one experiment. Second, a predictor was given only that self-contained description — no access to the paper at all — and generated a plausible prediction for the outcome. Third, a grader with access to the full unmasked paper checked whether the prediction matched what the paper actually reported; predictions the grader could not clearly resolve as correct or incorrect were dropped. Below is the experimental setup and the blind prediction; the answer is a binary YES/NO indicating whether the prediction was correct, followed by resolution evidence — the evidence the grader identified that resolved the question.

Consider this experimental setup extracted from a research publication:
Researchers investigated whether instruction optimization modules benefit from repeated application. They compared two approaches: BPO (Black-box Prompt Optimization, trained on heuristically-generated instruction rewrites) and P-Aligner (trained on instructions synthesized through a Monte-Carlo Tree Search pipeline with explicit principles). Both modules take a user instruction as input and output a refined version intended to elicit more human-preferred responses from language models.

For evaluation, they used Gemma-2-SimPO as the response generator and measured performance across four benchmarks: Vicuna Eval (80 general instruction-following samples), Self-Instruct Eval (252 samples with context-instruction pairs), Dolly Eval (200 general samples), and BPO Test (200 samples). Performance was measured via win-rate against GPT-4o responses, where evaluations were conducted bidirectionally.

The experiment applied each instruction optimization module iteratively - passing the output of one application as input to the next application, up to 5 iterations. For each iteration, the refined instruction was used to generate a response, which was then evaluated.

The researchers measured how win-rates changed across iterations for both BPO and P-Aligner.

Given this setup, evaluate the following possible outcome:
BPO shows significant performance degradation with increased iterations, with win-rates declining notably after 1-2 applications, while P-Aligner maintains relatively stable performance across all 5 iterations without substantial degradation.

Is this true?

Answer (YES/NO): NO